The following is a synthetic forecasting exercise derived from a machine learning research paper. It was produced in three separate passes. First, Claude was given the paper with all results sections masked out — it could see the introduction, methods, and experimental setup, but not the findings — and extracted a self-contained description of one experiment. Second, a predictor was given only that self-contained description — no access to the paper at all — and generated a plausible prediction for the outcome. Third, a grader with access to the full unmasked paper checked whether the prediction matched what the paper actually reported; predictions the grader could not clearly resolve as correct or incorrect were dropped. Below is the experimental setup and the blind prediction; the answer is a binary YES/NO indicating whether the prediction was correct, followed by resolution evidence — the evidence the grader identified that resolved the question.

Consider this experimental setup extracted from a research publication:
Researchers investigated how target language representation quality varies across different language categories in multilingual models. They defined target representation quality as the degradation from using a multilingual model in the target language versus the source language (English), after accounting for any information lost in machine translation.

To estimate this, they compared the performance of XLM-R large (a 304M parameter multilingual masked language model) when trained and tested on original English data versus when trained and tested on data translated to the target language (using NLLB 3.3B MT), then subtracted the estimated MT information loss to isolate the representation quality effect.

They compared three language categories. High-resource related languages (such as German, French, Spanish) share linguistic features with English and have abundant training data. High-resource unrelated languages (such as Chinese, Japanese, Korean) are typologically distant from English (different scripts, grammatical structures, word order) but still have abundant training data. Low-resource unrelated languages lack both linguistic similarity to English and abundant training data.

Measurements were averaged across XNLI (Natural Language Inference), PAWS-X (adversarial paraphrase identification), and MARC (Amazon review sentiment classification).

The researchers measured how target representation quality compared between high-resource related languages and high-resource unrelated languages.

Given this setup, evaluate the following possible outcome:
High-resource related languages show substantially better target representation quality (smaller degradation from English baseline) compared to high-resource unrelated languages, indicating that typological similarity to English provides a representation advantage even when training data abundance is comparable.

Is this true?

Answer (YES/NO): YES